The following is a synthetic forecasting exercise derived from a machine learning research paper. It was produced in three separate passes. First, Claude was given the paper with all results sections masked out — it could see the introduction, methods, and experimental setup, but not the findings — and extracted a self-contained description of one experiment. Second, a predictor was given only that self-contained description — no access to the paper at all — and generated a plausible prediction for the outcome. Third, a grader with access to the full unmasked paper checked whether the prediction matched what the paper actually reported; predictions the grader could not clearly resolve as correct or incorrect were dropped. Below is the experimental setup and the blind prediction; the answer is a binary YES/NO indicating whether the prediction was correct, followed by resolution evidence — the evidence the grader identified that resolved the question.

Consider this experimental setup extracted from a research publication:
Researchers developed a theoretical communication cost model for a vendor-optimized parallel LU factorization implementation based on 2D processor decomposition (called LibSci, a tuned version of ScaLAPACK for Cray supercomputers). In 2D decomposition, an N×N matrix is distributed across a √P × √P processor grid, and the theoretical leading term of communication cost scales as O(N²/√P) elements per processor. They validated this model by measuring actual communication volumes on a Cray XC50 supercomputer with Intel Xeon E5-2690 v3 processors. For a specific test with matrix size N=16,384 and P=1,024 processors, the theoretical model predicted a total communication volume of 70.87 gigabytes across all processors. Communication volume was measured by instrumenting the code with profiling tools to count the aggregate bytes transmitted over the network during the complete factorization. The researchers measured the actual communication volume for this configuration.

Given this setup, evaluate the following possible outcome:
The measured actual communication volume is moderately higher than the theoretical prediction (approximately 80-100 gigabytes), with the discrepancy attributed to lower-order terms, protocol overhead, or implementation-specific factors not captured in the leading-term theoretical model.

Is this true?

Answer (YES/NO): NO